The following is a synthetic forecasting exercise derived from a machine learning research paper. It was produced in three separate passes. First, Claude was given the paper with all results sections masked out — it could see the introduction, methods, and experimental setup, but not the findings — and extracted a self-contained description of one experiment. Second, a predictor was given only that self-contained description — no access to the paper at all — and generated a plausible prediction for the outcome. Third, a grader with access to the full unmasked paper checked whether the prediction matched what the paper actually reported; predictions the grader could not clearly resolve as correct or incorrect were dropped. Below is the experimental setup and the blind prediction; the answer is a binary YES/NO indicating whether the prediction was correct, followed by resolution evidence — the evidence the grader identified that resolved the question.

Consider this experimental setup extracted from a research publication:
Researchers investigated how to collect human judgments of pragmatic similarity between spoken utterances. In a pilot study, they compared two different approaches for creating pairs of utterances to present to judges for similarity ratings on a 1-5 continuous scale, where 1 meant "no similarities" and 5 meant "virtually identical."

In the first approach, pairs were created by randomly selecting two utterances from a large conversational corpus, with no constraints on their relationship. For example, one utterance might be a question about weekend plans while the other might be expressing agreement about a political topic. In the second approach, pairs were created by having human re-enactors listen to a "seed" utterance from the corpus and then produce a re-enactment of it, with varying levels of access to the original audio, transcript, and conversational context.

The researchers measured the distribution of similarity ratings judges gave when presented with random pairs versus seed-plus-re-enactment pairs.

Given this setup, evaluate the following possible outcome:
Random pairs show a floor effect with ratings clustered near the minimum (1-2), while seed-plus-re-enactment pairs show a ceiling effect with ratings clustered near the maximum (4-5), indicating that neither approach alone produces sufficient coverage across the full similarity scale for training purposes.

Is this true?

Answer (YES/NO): NO